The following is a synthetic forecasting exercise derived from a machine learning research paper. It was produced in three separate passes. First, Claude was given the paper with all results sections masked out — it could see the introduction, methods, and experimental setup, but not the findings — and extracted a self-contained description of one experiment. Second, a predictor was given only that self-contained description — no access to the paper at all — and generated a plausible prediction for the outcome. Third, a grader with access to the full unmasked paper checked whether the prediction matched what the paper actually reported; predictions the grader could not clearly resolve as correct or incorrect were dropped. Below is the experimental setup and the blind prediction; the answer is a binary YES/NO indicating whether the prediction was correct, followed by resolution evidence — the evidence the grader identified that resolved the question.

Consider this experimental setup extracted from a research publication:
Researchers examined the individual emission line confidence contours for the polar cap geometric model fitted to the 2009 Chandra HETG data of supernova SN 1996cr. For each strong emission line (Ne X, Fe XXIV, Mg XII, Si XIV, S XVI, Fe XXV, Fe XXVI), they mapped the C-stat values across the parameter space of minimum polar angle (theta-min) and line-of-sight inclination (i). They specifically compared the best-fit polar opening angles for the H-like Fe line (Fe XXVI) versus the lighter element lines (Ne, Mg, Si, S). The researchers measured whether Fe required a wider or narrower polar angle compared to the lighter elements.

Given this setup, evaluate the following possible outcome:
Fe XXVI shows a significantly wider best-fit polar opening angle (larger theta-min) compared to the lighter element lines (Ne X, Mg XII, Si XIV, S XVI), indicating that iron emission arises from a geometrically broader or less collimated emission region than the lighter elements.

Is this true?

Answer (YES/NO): NO